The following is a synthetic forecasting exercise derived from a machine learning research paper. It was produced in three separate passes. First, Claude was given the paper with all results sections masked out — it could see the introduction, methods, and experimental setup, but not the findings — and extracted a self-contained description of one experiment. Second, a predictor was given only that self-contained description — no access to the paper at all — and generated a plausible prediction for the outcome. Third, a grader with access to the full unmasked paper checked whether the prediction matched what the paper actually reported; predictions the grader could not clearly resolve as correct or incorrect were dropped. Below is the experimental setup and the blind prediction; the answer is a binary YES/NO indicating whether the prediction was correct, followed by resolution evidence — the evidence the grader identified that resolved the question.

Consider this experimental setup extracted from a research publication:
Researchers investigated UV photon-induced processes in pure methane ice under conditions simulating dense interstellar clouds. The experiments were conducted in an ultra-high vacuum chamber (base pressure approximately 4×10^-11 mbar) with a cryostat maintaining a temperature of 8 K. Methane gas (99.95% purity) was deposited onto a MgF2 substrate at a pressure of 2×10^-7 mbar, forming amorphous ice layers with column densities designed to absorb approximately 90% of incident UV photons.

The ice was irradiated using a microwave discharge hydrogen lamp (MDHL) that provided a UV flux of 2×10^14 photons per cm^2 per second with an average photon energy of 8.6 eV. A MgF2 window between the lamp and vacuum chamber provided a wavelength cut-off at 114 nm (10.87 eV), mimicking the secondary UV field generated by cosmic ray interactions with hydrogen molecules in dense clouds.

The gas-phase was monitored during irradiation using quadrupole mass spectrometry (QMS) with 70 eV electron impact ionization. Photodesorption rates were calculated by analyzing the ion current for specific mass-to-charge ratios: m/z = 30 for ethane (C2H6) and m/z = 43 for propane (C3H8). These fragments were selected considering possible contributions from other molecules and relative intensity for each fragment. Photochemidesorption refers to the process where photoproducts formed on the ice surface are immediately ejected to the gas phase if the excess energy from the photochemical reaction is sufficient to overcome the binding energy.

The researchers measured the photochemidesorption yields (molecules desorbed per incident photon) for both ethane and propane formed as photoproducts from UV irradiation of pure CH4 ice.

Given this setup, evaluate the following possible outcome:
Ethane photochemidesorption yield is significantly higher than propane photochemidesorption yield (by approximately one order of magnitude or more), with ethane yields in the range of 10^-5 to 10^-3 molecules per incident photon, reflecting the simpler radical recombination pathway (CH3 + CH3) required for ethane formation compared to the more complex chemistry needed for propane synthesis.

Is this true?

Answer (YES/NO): NO